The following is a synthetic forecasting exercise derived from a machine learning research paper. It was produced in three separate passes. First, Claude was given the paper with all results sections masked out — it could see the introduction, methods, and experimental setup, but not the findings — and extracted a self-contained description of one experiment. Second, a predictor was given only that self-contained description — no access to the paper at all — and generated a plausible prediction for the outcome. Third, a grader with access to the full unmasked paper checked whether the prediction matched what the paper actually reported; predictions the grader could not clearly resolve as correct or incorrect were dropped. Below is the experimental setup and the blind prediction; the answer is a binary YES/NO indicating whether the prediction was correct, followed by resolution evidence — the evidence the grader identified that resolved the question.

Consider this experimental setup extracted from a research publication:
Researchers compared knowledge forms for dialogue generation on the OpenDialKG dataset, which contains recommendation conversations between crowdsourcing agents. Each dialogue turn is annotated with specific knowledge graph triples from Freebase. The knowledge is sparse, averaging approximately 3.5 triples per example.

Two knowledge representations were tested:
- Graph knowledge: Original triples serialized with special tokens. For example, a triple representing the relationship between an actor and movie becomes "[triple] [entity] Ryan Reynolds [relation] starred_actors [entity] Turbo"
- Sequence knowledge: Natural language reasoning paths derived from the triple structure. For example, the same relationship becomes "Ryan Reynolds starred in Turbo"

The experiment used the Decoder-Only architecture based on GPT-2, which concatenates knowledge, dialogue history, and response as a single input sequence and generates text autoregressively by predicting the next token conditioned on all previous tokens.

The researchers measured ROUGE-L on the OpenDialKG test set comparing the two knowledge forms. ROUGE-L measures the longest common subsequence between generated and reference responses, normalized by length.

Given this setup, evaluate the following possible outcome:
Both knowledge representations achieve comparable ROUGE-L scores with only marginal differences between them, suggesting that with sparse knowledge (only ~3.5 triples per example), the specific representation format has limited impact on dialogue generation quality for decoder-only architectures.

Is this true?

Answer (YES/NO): YES